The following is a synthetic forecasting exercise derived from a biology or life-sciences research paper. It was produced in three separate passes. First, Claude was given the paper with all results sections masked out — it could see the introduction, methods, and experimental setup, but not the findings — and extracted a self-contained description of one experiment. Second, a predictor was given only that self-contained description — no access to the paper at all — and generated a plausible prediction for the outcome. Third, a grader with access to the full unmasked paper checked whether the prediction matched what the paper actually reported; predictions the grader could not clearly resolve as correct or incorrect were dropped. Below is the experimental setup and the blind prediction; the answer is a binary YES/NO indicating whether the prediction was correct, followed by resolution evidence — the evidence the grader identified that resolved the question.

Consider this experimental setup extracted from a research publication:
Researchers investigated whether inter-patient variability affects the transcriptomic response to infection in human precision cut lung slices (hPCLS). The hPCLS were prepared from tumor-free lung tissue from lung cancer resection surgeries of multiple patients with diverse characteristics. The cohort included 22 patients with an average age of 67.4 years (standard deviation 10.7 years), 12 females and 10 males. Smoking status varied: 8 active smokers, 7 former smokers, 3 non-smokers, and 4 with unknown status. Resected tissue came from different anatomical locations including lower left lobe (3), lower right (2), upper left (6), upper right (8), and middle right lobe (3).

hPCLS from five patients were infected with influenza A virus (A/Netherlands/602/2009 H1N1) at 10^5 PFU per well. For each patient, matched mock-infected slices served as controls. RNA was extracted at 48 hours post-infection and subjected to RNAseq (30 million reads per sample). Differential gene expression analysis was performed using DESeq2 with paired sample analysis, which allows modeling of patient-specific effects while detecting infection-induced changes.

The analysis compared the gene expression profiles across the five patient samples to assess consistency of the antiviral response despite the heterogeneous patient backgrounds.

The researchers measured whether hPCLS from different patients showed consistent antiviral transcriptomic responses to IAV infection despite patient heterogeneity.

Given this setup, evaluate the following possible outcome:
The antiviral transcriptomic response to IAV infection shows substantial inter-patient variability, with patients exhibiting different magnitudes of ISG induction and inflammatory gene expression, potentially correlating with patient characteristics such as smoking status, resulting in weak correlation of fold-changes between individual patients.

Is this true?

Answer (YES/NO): NO